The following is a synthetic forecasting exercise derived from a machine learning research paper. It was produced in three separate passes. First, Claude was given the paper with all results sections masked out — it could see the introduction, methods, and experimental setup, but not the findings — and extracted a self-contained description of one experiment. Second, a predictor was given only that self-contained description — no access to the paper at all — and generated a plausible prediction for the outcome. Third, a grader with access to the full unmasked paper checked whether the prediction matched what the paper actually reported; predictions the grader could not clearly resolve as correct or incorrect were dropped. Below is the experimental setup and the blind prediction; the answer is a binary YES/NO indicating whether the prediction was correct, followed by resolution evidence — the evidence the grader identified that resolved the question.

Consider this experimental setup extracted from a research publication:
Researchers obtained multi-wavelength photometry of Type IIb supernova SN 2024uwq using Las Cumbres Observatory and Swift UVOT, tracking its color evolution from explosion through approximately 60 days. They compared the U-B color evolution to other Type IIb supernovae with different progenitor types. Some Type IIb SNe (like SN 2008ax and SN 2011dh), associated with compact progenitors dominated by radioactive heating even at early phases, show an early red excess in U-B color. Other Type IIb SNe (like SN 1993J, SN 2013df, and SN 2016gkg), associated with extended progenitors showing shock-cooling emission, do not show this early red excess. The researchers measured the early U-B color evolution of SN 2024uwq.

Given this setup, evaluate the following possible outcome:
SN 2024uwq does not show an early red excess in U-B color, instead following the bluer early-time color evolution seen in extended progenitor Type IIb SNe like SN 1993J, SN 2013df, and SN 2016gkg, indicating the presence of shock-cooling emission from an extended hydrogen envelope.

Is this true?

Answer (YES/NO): YES